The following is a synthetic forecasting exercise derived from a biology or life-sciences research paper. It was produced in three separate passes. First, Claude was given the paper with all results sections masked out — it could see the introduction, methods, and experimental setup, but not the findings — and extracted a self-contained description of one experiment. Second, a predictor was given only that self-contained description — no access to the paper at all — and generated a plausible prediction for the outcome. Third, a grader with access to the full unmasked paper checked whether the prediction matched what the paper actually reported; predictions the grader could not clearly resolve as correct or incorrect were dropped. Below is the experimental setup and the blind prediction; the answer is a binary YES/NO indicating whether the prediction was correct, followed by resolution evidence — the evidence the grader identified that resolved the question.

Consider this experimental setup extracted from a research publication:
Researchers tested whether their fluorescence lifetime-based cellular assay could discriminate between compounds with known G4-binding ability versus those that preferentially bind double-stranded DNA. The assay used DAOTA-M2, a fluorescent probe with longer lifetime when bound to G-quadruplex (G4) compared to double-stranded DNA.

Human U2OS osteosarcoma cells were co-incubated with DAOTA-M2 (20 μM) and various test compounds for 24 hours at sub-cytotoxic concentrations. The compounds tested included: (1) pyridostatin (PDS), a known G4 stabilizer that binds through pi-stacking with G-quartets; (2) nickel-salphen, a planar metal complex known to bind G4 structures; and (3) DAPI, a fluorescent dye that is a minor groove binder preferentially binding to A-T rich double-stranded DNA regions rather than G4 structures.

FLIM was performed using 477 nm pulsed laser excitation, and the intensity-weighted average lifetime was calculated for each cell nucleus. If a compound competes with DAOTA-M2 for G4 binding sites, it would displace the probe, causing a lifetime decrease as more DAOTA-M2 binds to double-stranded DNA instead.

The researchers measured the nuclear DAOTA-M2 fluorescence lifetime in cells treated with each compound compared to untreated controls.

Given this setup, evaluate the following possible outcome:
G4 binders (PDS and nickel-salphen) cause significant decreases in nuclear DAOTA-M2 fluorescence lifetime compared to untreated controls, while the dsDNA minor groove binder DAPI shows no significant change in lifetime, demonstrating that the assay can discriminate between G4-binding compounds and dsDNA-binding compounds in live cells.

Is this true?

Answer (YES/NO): YES